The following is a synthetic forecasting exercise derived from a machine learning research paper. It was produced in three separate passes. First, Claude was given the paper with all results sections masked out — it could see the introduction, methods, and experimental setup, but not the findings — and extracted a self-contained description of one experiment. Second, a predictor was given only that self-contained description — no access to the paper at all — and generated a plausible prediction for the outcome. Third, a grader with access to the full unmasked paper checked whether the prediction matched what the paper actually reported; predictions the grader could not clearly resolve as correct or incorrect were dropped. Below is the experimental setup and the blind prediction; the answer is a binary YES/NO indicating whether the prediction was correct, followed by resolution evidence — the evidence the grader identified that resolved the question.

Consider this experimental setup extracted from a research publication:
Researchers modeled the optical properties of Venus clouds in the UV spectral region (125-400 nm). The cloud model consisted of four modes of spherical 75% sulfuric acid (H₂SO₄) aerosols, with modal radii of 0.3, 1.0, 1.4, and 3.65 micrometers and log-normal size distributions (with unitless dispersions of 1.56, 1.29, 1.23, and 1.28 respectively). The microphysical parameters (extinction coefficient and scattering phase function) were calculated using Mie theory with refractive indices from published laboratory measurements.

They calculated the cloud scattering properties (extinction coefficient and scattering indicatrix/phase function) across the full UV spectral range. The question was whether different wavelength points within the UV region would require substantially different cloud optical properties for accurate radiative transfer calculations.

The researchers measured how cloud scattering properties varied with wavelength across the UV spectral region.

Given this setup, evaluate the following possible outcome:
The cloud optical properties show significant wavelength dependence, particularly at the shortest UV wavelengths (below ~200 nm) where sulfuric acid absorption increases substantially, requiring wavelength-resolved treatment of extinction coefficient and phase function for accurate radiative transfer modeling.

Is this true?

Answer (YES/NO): NO